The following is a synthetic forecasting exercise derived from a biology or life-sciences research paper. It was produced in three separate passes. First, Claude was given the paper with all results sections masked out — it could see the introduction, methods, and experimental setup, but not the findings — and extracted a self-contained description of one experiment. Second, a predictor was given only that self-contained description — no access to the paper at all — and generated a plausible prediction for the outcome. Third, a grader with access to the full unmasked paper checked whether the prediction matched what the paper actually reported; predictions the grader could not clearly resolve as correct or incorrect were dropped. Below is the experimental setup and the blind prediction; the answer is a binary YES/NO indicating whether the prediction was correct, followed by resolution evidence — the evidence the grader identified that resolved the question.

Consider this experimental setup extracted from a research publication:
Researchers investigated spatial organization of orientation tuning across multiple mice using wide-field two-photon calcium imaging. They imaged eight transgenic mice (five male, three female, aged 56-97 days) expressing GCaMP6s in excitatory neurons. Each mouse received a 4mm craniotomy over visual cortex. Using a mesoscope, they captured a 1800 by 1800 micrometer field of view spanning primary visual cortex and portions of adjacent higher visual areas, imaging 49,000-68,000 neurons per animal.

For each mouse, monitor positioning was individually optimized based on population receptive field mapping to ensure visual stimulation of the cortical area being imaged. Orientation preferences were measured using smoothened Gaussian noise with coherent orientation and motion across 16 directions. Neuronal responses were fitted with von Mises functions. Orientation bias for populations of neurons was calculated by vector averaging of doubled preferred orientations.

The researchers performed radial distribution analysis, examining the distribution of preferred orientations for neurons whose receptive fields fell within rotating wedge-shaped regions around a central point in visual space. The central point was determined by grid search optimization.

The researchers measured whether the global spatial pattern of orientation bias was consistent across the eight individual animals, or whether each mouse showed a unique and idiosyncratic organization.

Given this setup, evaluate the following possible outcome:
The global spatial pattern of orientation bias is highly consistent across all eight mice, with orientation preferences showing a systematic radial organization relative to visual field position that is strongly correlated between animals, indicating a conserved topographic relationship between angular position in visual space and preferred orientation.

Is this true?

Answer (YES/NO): NO